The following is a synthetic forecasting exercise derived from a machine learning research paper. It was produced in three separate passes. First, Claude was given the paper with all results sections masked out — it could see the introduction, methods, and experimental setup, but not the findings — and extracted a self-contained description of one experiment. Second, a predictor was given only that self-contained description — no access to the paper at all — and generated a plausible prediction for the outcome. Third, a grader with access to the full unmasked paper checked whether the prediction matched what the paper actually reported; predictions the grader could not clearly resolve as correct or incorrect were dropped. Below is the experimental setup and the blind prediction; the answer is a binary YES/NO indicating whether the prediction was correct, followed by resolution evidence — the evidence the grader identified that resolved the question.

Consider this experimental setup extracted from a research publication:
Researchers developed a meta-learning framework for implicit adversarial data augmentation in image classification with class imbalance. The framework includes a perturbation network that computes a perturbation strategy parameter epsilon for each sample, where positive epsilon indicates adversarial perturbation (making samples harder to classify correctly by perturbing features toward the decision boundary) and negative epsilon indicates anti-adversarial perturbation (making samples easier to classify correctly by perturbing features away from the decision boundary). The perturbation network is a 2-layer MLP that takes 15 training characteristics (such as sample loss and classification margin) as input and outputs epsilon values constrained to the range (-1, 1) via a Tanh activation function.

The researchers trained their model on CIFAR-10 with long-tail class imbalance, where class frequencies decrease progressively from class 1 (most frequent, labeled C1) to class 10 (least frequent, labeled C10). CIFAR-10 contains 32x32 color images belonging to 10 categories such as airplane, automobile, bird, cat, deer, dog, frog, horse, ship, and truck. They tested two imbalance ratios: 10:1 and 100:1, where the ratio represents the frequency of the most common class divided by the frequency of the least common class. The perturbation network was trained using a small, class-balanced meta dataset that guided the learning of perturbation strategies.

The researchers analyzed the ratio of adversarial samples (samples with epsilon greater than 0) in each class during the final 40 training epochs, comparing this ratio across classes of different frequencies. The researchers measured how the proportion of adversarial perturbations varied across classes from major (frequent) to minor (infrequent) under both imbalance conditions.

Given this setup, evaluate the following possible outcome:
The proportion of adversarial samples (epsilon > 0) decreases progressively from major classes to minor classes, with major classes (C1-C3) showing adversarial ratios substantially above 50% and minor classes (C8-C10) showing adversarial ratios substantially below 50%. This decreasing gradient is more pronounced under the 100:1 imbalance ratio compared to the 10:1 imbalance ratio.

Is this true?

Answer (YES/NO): NO